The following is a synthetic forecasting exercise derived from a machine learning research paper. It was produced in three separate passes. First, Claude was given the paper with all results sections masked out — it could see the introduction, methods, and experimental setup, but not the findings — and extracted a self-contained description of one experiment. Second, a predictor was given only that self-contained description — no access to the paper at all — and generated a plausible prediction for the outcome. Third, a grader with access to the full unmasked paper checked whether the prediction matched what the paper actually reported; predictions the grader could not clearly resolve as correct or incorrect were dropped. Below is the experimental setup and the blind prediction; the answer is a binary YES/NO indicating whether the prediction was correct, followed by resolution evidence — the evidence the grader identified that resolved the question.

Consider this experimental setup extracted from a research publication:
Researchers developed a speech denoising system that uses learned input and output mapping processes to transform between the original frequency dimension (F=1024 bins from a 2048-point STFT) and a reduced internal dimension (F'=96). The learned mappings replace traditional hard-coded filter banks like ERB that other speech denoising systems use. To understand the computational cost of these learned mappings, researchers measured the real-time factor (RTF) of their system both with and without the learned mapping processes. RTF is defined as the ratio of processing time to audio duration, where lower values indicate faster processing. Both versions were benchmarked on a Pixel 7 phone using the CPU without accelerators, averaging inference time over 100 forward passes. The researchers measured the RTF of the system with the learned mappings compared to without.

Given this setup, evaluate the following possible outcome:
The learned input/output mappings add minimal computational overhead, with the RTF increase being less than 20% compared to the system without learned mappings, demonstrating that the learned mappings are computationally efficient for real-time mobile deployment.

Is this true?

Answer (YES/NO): YES